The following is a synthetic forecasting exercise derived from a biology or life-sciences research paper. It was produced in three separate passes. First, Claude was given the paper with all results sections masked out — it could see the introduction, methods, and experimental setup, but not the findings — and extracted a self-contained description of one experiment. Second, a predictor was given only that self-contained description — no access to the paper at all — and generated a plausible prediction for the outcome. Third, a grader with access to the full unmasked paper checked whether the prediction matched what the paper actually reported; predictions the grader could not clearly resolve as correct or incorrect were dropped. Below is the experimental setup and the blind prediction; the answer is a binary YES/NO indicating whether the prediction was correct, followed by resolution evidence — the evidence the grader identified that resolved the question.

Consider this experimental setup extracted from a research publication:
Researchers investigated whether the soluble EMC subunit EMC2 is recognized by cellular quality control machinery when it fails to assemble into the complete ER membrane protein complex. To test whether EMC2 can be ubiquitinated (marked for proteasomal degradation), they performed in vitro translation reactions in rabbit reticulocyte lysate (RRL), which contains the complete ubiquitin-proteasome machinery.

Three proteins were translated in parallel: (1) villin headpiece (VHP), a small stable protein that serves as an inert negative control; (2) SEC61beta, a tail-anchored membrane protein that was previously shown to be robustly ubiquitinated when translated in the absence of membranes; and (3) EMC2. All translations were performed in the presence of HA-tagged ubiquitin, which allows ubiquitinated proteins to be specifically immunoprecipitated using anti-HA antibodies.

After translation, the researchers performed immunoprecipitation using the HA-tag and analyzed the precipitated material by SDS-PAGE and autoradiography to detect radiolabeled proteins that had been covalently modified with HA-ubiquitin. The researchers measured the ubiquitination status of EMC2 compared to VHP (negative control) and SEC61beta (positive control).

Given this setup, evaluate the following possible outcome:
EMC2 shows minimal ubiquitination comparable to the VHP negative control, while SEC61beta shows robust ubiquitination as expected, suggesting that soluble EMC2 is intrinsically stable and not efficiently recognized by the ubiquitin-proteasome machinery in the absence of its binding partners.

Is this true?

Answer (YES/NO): NO